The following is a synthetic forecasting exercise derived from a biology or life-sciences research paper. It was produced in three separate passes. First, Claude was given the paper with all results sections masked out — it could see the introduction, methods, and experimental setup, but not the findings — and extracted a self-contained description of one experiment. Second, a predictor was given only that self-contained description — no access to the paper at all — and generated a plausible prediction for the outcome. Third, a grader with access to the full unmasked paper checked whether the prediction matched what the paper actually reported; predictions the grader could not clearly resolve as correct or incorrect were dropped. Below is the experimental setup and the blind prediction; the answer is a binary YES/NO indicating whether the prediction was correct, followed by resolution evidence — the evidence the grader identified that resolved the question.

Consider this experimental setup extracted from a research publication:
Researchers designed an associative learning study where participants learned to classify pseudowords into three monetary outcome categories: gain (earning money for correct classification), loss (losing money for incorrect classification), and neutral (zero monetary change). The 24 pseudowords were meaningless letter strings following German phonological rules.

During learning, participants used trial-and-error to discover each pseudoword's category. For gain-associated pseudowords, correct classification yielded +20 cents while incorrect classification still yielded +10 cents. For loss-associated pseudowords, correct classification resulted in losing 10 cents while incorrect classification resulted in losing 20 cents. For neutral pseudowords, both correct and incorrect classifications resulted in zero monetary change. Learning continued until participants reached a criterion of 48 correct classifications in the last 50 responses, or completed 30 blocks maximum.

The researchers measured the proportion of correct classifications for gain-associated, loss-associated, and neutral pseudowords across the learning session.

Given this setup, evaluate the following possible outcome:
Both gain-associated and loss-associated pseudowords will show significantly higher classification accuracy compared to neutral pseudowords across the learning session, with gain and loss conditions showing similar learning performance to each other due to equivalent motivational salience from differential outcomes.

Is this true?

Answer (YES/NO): NO